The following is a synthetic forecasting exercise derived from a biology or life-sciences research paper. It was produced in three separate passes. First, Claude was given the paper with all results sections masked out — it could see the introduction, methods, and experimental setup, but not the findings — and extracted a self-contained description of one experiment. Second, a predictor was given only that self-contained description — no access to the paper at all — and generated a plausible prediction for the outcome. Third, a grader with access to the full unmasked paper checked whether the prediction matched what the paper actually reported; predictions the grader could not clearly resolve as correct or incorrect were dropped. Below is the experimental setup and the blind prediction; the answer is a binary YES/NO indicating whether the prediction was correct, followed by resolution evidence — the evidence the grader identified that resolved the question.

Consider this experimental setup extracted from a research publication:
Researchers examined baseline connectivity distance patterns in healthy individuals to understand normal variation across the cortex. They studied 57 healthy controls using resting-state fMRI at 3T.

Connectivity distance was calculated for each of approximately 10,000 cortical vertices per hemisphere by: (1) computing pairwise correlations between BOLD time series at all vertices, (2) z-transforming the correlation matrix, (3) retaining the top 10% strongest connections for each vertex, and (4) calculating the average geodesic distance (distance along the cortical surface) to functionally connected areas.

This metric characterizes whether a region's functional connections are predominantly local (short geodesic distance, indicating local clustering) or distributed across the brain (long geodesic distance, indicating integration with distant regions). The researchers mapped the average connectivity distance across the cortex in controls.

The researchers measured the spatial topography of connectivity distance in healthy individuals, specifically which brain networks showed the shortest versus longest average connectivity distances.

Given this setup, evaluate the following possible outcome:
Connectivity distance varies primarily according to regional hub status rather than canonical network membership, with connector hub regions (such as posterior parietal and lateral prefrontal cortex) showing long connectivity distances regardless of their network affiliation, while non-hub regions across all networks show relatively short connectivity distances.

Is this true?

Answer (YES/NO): NO